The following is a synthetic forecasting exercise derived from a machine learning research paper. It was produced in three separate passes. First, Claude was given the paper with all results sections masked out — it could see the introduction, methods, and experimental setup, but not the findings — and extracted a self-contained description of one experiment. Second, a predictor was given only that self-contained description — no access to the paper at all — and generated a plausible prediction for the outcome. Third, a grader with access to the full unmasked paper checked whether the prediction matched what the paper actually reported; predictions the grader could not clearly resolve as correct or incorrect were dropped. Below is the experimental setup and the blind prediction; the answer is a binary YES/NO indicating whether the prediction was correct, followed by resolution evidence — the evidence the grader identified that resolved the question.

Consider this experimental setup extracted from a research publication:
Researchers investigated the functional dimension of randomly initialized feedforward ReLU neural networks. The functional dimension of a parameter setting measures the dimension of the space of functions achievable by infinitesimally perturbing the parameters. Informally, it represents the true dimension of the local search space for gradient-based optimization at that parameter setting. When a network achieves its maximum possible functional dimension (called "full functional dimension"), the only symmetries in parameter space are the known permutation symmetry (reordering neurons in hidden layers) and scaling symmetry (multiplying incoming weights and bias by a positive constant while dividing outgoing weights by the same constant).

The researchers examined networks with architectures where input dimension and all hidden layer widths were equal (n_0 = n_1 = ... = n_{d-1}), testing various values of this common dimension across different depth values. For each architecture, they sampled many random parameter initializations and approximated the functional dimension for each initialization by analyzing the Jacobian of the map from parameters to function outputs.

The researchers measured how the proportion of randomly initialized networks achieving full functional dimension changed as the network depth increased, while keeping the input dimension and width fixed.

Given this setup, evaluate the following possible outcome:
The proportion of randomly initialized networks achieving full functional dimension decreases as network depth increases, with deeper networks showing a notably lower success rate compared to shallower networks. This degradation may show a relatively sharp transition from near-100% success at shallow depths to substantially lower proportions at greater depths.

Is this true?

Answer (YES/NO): YES